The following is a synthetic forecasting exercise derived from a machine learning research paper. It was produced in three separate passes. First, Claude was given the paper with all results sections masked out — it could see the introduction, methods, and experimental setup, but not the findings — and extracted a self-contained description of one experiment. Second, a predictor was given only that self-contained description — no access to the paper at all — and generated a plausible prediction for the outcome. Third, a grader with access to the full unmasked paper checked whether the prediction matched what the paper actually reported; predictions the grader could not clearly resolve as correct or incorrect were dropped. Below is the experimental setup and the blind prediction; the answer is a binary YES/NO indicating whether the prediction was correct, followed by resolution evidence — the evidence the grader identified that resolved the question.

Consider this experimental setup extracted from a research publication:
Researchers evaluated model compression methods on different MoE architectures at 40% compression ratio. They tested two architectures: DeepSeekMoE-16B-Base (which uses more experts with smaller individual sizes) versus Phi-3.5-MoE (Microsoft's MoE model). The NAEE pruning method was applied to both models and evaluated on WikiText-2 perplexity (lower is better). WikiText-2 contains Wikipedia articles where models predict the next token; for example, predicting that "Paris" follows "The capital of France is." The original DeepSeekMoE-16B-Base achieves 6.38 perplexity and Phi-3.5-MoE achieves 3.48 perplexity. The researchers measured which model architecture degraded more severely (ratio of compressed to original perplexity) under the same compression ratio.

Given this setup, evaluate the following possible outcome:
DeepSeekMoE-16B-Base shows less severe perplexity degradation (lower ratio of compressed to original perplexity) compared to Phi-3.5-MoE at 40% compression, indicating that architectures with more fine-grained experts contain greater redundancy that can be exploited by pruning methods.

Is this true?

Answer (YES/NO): YES